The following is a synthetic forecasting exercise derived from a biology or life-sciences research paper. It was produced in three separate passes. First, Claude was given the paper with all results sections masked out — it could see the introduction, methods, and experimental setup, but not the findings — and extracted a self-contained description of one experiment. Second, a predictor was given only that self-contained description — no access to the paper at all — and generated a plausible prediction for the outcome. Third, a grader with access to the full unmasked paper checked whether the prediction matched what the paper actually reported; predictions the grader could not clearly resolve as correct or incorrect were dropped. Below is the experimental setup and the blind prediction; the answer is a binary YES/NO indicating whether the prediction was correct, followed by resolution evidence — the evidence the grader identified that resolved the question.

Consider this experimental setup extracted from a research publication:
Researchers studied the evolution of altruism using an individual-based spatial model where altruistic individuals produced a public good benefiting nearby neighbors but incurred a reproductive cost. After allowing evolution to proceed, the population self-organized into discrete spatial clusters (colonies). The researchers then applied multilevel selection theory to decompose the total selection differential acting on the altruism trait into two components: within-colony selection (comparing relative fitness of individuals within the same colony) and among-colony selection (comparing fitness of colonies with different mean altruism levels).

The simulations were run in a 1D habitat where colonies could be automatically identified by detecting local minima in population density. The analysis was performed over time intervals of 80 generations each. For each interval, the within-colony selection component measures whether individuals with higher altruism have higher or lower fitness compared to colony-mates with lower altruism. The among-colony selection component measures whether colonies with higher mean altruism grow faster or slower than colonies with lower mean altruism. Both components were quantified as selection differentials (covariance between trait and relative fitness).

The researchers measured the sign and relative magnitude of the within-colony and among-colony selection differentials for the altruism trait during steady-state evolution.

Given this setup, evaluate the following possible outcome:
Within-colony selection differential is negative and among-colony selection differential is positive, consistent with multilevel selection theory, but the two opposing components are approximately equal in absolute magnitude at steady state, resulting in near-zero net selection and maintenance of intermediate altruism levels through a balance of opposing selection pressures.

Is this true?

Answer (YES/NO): NO